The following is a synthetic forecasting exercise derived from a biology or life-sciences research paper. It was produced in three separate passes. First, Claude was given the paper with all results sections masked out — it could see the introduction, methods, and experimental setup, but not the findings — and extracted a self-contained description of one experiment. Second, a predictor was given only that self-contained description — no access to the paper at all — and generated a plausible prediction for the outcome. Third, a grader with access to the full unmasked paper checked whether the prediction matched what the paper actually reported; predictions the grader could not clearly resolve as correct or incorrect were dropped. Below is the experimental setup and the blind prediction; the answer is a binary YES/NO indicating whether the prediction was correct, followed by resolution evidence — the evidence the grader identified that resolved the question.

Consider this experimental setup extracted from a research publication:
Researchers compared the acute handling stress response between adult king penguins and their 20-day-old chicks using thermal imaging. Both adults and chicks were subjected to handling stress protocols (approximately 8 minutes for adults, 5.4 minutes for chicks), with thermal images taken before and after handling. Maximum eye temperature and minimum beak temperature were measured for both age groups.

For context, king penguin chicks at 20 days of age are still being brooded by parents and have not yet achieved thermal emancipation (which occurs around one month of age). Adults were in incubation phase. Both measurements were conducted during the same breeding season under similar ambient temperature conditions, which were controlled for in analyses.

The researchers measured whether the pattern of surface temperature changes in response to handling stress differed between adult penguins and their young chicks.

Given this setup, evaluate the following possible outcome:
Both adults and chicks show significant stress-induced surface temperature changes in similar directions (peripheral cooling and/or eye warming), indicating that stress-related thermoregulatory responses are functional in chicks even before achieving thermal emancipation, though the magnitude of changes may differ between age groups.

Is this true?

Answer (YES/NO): NO